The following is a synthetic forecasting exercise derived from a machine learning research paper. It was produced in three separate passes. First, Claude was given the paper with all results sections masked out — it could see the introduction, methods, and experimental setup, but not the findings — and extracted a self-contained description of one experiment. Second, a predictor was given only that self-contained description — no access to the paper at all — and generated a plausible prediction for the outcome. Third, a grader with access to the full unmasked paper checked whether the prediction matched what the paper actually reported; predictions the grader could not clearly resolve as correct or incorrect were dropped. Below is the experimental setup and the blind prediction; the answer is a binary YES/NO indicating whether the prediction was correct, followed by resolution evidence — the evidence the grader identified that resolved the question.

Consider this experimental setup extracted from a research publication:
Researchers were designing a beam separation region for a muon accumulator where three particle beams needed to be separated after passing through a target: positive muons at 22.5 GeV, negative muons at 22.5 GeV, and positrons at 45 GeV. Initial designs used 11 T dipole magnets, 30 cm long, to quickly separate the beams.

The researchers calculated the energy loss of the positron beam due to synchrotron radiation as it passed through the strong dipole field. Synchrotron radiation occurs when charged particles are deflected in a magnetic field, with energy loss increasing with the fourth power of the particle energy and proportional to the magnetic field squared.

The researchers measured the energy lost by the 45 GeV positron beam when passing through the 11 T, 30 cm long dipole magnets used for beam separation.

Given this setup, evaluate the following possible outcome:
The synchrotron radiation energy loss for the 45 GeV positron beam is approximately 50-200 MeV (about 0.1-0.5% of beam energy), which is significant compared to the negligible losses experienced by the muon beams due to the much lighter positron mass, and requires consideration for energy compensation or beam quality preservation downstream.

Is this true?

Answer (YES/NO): YES